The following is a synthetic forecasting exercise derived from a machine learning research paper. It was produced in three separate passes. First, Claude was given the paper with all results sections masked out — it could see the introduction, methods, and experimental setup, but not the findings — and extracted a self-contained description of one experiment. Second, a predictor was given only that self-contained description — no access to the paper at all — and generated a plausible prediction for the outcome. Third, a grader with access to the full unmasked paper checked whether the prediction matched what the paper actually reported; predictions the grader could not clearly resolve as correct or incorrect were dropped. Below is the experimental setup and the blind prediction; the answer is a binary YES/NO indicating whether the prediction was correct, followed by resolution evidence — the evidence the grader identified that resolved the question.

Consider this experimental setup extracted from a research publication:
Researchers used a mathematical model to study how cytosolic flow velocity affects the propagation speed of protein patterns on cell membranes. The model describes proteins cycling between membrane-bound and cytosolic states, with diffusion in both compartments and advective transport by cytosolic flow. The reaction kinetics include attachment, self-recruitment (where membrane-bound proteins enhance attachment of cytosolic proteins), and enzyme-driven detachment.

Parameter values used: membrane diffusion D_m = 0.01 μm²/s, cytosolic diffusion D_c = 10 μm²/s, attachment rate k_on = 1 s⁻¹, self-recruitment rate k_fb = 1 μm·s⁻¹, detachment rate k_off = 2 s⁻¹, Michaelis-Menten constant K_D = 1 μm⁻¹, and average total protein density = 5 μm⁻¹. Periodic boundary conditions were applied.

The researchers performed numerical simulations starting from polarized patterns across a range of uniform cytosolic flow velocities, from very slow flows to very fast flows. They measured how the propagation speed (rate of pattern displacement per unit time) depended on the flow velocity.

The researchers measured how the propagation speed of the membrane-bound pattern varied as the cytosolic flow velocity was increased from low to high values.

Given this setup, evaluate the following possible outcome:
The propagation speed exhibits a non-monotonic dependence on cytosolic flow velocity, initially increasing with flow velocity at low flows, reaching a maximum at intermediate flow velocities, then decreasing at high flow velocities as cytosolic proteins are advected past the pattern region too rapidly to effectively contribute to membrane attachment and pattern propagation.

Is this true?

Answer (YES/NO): YES